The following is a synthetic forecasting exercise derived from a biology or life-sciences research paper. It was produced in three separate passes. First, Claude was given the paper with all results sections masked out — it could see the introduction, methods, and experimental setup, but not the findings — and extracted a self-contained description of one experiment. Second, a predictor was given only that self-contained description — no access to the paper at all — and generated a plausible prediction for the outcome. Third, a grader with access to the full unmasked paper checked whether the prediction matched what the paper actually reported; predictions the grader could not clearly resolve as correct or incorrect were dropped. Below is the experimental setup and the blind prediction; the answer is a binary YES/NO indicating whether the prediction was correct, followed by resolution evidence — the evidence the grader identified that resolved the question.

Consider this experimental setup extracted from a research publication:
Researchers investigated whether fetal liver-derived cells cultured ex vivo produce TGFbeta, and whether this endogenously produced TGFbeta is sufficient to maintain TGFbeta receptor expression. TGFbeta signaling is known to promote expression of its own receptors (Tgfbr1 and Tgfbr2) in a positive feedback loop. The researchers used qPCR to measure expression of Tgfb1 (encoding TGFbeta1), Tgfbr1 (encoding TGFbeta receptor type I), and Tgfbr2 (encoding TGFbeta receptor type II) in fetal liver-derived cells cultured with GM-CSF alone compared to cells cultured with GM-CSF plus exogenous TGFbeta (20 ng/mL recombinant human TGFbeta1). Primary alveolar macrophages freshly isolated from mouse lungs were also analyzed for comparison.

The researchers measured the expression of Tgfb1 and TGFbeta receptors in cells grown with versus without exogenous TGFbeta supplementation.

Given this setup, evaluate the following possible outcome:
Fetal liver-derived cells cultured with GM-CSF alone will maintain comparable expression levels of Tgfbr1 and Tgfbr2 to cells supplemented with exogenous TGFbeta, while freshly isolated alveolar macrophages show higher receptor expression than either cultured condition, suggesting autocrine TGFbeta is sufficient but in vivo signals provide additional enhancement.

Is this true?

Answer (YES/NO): NO